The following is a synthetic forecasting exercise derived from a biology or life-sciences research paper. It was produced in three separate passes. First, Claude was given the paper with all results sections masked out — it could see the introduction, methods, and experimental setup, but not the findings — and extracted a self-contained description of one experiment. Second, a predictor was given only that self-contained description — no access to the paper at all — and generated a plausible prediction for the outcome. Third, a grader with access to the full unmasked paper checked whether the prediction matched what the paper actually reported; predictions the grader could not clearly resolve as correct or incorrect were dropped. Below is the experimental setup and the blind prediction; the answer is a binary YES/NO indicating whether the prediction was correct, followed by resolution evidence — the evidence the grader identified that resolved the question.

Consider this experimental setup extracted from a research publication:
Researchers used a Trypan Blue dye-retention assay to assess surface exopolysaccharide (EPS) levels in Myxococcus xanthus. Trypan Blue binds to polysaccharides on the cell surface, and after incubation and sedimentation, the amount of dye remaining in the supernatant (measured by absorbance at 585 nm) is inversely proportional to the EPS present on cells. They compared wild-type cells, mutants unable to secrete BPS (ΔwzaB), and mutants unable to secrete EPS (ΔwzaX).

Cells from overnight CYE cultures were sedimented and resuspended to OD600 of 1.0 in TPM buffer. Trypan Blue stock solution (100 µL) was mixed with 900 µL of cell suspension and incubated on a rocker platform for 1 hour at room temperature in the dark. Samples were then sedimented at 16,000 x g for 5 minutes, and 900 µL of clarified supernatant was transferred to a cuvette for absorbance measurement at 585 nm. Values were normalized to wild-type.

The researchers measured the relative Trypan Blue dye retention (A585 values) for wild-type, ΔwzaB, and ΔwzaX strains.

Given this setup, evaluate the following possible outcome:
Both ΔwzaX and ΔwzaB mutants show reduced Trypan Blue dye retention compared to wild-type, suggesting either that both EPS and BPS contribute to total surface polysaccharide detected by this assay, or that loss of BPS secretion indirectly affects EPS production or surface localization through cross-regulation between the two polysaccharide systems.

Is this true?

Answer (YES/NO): NO